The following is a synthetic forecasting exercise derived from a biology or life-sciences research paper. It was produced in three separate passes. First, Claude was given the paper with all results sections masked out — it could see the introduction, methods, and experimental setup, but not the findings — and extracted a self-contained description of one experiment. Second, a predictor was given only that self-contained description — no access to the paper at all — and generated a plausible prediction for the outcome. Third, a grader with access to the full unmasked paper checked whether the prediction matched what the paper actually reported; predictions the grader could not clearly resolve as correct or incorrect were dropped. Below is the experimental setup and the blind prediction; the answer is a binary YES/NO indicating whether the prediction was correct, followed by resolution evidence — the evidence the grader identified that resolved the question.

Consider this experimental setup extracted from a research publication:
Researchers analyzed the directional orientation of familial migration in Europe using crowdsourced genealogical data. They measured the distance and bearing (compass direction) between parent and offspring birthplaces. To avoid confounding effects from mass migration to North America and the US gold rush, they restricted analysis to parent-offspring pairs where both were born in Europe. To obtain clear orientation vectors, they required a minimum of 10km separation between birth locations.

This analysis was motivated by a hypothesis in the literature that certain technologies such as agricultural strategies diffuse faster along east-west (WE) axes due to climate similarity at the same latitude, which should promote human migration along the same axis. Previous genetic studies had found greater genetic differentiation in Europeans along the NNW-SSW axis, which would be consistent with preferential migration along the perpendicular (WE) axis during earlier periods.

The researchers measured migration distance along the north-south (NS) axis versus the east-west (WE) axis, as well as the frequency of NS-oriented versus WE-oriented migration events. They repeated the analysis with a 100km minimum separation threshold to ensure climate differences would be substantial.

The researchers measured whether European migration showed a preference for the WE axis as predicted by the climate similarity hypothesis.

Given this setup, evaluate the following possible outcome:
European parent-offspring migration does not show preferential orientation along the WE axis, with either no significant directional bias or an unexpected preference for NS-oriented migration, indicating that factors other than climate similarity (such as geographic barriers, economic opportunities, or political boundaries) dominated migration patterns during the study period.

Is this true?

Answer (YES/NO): YES